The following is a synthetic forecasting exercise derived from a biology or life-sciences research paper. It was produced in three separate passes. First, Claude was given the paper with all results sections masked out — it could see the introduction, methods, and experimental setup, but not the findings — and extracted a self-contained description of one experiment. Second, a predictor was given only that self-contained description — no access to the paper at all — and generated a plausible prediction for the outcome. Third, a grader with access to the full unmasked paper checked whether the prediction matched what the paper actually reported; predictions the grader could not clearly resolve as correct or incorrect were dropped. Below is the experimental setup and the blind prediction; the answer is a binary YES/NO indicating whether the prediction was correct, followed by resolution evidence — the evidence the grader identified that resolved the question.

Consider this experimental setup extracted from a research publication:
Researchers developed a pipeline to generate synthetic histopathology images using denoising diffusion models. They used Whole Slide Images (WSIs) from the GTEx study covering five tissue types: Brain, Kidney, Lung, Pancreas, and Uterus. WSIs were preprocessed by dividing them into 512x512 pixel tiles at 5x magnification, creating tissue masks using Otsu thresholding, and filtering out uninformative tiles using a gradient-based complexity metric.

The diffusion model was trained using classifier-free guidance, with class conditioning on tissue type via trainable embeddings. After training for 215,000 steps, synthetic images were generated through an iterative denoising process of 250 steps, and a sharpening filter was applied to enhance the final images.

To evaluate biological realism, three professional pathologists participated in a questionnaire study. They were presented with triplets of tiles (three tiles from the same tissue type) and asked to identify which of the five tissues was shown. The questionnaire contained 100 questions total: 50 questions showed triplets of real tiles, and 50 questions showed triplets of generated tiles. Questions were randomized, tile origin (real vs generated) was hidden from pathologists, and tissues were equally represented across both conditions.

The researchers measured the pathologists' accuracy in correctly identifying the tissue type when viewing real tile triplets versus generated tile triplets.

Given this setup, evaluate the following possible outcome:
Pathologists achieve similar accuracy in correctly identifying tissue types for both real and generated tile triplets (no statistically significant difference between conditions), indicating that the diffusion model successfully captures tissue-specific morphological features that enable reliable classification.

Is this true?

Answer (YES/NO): YES